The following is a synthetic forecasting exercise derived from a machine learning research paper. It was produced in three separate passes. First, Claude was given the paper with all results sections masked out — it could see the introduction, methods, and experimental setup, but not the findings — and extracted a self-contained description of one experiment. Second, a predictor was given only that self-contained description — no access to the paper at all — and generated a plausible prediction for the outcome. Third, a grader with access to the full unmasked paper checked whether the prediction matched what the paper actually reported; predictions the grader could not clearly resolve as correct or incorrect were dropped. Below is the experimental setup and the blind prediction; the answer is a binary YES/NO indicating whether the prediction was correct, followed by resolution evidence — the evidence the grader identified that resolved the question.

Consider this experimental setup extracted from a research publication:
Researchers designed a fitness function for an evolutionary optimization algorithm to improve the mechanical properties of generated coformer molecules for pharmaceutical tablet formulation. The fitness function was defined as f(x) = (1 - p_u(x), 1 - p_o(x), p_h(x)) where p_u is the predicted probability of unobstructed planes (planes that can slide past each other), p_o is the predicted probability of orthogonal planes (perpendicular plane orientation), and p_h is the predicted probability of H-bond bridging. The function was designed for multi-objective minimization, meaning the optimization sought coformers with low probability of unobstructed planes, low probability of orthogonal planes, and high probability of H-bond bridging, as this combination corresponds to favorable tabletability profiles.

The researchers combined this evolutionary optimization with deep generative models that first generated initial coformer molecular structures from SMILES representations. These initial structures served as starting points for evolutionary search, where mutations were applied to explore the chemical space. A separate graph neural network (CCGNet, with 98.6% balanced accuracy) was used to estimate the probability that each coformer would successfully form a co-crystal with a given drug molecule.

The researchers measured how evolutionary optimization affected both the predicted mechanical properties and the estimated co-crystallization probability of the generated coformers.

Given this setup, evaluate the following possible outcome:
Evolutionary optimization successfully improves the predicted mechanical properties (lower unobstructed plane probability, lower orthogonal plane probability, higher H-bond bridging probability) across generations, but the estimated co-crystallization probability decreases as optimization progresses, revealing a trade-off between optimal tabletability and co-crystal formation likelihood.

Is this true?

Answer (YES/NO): NO